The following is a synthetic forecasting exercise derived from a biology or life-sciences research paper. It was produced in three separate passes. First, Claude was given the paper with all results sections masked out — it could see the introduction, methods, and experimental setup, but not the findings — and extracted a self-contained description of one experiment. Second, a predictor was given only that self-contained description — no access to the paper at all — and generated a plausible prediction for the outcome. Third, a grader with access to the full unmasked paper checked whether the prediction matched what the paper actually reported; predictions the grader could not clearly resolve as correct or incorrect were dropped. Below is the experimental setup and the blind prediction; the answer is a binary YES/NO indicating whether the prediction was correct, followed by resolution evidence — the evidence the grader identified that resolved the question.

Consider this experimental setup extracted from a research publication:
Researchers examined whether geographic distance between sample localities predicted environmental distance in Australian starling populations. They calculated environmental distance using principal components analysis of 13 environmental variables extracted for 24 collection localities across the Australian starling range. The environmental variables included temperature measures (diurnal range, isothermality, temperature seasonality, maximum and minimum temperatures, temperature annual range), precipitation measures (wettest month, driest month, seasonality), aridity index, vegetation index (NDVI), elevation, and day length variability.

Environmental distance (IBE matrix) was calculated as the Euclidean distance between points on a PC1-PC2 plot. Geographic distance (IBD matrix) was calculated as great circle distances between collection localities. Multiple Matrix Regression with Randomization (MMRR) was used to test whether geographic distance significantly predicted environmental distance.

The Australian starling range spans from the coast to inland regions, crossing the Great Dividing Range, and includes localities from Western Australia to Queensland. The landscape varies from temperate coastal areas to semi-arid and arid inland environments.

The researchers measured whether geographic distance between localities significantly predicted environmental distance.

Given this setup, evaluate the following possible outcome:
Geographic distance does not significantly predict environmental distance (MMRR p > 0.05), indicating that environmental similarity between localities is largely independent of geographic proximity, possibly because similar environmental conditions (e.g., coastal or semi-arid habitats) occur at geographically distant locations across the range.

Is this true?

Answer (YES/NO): NO